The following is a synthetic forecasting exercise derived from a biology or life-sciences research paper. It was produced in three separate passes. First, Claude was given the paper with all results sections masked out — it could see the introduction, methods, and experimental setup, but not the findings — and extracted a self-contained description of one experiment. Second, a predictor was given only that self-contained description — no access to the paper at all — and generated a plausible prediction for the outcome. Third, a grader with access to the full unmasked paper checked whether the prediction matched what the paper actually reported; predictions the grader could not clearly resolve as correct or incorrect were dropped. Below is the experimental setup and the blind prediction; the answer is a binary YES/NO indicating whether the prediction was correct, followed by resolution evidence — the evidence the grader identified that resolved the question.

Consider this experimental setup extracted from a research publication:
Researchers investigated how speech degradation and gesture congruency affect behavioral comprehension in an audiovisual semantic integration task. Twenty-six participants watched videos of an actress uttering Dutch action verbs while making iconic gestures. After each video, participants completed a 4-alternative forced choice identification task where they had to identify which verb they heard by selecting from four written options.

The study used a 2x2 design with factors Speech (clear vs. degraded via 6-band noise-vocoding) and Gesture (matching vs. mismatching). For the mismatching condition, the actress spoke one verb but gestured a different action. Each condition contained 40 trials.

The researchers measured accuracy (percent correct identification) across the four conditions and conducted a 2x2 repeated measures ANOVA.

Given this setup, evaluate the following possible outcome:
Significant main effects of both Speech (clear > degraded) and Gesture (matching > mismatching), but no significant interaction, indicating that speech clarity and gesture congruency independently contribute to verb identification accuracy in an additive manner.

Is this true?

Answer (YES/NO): NO